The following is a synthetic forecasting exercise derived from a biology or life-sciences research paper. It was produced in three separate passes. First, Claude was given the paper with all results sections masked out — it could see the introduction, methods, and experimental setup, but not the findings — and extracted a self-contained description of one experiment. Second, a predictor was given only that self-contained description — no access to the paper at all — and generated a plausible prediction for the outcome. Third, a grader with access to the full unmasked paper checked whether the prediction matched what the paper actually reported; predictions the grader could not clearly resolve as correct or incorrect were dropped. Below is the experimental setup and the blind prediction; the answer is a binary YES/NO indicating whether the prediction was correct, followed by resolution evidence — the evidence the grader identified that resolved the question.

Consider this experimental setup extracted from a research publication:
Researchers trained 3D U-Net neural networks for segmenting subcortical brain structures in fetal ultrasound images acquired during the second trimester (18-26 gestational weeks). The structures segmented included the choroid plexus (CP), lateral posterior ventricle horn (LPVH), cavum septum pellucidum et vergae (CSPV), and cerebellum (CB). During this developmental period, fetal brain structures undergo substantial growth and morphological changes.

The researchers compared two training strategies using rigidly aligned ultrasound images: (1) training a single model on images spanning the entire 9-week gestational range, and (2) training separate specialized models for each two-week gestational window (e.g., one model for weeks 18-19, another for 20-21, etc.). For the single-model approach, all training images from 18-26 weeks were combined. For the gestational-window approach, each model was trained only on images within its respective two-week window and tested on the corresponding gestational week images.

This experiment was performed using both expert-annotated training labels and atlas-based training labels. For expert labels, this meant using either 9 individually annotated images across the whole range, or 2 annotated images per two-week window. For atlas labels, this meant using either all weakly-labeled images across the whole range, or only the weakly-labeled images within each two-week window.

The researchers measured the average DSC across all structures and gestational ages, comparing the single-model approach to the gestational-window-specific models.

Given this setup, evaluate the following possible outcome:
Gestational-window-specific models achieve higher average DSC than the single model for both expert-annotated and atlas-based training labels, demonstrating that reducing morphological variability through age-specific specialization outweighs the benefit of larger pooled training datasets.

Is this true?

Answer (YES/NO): YES